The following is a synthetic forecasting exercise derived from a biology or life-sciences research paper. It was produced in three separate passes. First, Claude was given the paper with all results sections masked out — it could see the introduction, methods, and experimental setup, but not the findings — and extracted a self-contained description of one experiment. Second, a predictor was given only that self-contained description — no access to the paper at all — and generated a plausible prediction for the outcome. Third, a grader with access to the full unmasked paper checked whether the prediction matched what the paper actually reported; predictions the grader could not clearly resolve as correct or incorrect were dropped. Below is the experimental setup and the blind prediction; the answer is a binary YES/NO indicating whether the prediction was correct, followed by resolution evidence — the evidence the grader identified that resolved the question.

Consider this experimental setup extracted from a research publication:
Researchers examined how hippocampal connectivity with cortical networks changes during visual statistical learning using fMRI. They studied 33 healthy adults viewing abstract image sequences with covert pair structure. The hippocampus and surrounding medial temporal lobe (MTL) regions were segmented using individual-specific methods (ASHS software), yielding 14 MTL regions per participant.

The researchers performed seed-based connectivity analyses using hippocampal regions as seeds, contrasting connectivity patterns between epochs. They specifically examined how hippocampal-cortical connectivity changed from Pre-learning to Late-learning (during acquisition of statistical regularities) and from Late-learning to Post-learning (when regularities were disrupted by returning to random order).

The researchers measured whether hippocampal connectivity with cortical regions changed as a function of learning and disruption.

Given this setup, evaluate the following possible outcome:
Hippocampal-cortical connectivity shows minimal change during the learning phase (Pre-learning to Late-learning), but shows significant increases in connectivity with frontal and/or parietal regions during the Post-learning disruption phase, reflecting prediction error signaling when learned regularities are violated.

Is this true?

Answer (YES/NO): NO